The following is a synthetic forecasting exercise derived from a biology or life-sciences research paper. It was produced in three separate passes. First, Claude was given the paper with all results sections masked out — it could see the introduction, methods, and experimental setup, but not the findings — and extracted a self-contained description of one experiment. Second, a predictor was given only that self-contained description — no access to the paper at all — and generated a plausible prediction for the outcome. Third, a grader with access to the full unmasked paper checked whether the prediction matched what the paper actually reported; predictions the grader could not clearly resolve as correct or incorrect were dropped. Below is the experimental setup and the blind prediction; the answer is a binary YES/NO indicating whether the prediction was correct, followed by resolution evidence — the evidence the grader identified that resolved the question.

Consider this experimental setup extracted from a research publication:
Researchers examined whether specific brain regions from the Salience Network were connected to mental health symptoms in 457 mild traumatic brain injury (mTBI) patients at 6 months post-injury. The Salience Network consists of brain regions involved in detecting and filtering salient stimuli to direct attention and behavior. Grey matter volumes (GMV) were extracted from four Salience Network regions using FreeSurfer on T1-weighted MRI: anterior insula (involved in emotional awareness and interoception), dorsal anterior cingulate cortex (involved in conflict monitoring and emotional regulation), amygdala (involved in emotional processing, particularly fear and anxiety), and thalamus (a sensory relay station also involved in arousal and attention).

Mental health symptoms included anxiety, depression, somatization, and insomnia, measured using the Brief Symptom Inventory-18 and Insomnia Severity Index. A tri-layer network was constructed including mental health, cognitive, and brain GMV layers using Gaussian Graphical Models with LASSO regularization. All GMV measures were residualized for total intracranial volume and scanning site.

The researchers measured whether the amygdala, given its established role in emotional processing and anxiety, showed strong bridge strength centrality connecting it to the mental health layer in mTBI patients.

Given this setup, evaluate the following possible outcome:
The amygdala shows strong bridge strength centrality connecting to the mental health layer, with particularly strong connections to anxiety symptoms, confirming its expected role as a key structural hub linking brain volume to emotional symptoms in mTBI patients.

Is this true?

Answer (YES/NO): NO